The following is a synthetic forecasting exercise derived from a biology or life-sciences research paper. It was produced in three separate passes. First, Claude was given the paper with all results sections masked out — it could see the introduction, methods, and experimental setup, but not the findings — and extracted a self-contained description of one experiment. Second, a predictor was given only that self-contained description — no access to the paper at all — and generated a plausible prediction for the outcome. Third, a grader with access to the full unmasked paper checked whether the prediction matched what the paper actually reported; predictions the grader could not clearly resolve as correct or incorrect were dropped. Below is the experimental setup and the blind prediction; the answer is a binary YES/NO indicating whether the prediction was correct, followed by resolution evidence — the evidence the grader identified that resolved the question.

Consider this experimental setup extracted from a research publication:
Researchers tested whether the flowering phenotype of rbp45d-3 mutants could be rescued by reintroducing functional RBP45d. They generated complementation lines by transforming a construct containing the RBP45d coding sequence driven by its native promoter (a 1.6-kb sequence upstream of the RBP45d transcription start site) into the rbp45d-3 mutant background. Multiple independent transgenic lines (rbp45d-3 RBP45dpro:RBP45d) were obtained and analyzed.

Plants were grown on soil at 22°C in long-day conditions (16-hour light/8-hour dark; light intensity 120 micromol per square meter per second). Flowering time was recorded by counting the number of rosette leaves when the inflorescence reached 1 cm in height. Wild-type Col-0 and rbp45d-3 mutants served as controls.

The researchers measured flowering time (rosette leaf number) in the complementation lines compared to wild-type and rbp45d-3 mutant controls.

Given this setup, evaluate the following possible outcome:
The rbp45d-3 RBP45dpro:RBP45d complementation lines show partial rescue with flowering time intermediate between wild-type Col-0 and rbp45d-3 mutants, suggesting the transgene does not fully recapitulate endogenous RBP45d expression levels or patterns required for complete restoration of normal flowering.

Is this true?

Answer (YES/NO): NO